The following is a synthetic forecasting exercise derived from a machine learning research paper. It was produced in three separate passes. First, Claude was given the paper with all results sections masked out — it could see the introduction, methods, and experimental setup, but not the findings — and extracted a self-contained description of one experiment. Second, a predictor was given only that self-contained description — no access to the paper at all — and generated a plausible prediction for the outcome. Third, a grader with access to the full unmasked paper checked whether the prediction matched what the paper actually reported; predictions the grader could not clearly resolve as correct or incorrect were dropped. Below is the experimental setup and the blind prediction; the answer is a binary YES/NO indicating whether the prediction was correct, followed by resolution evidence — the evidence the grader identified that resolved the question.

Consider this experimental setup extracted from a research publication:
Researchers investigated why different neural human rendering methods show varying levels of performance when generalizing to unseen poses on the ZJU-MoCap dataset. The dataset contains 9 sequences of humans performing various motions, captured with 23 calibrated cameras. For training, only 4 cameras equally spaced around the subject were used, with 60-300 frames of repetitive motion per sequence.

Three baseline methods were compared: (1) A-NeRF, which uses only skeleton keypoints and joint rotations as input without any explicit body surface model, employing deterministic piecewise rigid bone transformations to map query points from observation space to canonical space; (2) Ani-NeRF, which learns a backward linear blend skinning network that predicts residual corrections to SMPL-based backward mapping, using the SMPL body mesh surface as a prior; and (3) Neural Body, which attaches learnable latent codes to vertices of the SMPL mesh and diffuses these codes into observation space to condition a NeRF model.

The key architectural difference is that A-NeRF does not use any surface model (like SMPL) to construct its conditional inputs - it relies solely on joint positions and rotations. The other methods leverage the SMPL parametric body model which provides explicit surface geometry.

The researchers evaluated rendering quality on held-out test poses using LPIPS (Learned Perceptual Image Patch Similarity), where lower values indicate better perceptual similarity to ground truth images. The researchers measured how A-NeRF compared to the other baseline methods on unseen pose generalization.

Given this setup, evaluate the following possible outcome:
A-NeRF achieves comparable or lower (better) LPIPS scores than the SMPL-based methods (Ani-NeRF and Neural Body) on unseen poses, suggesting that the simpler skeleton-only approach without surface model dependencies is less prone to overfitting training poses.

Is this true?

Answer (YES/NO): NO